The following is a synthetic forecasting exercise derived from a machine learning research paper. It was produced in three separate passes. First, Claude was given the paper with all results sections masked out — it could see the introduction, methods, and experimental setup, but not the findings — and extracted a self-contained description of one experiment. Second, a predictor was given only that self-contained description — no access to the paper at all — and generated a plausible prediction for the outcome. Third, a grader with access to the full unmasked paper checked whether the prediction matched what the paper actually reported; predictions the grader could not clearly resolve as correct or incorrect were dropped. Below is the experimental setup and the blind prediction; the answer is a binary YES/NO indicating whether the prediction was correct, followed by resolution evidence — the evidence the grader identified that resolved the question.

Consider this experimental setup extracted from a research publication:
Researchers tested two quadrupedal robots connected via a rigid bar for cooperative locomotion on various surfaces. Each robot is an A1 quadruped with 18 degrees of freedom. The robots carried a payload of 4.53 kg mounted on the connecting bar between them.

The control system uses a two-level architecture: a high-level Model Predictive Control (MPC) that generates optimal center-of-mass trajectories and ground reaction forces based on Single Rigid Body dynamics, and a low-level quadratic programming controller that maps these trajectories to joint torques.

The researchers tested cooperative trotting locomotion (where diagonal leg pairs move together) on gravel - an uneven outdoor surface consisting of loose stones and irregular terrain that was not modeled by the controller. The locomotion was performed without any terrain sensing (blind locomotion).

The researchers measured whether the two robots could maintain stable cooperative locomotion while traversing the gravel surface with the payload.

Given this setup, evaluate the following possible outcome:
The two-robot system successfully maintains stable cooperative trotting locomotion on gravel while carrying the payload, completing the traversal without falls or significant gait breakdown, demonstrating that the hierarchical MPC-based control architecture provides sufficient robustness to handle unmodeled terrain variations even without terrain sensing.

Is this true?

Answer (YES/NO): YES